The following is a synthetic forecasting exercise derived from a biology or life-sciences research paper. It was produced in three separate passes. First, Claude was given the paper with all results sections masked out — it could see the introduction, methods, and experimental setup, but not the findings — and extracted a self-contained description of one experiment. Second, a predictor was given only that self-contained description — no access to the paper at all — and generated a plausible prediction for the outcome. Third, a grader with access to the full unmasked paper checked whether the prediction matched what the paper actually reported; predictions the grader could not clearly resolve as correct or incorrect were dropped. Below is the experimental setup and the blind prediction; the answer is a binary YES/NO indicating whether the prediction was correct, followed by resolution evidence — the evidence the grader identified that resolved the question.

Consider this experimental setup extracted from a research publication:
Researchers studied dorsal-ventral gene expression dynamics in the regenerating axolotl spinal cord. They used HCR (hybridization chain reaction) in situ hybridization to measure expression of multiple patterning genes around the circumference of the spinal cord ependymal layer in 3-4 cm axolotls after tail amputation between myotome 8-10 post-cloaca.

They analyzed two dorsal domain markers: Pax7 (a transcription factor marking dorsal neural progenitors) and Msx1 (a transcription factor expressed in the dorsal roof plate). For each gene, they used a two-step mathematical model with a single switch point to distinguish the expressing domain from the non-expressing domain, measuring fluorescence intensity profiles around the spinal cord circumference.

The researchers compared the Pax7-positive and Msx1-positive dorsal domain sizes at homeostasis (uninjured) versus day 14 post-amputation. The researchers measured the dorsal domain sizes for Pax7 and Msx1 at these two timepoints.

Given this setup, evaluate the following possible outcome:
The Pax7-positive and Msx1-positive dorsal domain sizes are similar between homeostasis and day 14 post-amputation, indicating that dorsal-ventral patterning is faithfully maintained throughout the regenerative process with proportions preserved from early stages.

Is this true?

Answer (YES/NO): NO